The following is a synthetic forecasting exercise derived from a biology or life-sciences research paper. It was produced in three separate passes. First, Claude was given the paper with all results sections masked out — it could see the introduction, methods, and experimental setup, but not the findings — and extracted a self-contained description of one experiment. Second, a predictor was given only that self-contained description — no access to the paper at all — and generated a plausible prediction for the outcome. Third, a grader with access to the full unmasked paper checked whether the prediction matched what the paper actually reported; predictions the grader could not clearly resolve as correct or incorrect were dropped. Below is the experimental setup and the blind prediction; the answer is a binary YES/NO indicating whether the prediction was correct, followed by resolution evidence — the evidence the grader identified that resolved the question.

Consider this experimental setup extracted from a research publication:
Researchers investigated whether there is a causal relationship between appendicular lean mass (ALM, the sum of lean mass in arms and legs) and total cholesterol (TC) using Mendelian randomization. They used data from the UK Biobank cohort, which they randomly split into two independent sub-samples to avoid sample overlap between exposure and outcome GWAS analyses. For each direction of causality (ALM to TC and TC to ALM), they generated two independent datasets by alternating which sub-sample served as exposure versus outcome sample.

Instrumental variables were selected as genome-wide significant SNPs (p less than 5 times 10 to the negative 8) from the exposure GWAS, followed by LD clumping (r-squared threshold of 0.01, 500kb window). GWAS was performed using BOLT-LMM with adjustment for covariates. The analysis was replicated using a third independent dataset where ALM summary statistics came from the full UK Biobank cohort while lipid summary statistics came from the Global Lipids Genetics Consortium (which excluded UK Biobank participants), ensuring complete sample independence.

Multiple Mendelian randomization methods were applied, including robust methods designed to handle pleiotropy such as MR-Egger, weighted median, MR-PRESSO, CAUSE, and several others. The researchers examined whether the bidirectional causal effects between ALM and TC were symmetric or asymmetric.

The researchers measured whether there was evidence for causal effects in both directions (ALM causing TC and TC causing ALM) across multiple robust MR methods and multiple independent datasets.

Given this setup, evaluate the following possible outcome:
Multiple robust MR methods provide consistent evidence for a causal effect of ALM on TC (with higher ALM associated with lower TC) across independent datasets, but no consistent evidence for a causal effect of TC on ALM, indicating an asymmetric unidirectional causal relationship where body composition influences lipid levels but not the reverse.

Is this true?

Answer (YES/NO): NO